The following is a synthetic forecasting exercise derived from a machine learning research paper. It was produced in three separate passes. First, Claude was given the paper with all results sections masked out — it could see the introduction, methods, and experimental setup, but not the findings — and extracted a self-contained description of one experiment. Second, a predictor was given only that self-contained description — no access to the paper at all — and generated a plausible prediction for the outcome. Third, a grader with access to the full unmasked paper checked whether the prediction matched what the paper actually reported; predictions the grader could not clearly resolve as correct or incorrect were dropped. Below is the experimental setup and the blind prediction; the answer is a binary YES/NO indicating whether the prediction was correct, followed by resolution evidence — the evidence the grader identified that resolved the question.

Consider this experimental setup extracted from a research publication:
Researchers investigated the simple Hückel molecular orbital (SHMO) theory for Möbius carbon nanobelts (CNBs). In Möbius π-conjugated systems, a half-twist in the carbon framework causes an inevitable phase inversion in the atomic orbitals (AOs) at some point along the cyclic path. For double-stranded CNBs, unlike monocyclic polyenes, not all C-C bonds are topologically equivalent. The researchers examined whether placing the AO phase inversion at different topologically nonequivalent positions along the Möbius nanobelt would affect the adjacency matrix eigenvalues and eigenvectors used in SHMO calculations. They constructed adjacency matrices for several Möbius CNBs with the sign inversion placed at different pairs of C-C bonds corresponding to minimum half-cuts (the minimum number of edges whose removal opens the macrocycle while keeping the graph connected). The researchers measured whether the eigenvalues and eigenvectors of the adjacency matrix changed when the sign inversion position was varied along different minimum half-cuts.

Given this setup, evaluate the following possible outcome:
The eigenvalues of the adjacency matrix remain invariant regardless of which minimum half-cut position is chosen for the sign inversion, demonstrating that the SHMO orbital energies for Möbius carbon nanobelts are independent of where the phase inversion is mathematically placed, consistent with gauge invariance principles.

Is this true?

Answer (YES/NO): YES